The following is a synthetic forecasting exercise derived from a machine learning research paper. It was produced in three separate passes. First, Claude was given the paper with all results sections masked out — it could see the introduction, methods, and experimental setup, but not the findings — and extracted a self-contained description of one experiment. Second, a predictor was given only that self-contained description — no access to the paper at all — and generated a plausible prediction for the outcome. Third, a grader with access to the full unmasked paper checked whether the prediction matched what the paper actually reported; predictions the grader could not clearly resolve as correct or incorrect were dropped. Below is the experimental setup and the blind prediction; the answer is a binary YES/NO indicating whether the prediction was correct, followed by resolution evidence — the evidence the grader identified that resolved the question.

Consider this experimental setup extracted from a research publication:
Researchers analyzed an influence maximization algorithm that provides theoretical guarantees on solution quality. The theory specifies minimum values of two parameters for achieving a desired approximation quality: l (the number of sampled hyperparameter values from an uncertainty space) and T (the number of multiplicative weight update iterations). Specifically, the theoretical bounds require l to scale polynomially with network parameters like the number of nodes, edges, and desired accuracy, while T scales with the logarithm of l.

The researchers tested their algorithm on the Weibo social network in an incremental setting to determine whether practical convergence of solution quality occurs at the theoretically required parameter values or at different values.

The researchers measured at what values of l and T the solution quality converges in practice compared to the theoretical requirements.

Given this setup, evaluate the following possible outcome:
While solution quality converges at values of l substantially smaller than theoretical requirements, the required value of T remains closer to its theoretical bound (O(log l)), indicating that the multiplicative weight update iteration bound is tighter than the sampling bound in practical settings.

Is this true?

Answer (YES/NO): NO